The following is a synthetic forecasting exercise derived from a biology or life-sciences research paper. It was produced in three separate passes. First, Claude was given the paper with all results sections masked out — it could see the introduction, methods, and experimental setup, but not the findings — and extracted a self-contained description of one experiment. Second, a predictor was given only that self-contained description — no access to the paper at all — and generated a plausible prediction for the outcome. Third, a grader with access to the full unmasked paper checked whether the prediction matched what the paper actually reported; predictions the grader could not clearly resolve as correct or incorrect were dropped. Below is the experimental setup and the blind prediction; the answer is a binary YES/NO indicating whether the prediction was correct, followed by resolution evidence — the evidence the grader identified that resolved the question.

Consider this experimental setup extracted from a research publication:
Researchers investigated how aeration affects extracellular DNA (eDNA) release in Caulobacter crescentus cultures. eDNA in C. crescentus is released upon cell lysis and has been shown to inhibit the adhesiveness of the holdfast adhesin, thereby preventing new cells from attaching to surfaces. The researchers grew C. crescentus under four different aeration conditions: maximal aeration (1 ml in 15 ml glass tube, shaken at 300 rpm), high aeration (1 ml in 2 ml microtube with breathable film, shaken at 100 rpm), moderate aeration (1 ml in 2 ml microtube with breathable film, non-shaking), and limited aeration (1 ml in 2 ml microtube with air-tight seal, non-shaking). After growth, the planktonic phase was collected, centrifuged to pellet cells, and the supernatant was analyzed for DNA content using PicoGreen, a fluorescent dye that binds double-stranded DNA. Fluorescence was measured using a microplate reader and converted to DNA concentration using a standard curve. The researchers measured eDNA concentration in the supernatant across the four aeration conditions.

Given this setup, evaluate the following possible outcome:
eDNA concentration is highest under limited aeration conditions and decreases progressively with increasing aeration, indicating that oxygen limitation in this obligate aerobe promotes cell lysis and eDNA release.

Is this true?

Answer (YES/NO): YES